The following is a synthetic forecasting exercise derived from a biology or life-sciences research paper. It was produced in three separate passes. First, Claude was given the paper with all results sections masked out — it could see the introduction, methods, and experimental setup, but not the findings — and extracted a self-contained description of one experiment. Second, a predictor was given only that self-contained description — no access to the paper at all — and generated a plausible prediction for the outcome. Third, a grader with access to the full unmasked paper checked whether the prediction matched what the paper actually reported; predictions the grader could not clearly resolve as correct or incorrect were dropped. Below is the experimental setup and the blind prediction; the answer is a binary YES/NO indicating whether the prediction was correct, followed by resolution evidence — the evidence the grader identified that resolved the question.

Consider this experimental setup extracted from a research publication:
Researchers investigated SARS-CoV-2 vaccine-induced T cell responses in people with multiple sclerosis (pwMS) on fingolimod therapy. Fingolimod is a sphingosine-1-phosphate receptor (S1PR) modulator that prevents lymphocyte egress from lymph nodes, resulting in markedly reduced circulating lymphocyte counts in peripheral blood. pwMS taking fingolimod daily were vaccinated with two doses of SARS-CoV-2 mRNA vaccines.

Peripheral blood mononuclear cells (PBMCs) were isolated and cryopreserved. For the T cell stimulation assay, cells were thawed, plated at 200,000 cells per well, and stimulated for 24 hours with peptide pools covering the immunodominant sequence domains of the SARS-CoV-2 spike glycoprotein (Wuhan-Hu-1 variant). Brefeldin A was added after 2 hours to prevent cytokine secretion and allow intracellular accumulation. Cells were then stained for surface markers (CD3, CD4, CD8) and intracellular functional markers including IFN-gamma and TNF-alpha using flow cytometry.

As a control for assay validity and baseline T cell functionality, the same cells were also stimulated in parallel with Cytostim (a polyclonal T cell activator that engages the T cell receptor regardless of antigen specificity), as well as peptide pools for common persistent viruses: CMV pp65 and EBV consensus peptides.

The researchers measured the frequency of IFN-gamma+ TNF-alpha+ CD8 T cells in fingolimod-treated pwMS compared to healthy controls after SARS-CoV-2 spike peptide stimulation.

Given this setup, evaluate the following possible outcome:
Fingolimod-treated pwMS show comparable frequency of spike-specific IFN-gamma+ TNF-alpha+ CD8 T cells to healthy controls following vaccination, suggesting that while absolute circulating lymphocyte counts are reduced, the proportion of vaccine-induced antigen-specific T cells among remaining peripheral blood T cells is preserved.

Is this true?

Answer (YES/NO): NO